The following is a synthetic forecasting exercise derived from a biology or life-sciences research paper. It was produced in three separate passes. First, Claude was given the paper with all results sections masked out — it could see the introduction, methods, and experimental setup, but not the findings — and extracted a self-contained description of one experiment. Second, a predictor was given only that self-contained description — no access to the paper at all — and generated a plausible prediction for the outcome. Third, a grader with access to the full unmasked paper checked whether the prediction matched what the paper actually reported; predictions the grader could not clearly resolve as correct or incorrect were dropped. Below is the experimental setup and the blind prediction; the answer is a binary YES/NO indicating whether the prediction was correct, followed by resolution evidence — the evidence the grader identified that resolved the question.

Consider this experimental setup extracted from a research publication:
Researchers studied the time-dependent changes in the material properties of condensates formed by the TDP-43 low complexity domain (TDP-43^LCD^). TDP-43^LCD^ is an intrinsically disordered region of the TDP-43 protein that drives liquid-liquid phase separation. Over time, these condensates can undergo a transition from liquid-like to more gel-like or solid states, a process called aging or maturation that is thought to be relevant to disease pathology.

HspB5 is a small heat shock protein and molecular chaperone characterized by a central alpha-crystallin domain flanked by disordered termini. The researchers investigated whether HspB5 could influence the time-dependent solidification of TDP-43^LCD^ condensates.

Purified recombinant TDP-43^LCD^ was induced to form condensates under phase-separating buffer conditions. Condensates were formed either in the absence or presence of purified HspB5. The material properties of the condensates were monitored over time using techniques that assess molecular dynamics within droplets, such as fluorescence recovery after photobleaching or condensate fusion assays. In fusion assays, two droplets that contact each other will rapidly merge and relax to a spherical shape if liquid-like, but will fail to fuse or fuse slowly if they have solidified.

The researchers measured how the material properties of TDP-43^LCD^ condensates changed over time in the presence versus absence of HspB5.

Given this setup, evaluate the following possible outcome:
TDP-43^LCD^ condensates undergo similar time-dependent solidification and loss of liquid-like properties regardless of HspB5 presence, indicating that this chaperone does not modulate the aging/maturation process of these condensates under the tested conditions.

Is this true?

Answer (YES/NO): NO